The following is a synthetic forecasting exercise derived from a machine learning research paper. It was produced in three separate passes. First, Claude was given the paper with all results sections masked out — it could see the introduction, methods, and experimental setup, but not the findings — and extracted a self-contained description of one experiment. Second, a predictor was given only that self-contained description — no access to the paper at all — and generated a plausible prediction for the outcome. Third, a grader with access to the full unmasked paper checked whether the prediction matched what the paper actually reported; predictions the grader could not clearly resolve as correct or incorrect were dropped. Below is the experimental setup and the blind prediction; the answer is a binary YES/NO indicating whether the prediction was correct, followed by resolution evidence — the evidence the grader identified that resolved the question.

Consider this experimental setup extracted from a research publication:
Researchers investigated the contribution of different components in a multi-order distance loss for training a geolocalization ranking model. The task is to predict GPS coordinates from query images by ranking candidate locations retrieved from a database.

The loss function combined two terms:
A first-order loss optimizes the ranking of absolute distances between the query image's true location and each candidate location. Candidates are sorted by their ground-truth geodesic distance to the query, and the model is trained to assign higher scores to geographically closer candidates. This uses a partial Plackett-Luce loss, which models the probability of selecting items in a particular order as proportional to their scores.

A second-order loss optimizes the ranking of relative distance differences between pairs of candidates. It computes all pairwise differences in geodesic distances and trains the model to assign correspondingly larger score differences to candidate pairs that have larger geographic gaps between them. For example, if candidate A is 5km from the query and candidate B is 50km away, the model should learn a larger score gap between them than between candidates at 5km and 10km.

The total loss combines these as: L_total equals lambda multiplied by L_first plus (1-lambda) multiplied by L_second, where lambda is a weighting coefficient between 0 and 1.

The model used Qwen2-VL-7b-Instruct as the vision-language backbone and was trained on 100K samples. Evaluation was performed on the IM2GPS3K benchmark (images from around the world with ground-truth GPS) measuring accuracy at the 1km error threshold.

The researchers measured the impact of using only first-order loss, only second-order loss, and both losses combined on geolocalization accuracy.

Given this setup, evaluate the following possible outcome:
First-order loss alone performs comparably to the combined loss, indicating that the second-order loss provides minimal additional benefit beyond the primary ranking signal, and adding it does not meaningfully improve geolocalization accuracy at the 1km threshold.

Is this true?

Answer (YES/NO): NO